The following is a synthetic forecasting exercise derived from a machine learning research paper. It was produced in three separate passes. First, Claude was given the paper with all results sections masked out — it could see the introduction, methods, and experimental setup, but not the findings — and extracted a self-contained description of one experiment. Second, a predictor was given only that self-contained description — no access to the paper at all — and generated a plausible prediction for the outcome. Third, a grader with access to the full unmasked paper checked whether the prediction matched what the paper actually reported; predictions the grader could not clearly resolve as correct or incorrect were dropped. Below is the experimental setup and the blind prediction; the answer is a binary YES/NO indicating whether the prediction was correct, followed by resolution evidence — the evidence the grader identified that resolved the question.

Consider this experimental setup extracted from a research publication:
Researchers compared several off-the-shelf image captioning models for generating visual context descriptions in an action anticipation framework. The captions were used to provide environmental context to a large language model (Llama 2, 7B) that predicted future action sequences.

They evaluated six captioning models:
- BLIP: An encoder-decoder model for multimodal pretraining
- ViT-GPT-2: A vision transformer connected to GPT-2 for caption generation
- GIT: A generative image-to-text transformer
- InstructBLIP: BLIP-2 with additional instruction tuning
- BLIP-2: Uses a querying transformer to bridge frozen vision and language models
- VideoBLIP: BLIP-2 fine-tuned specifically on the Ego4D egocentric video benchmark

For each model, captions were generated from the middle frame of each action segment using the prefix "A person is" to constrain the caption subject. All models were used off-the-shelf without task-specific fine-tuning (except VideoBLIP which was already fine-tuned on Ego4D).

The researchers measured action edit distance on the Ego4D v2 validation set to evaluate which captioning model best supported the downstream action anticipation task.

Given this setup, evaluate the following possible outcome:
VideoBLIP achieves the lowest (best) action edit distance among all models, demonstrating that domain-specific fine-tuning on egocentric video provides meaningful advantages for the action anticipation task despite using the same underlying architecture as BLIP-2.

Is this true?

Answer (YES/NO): NO